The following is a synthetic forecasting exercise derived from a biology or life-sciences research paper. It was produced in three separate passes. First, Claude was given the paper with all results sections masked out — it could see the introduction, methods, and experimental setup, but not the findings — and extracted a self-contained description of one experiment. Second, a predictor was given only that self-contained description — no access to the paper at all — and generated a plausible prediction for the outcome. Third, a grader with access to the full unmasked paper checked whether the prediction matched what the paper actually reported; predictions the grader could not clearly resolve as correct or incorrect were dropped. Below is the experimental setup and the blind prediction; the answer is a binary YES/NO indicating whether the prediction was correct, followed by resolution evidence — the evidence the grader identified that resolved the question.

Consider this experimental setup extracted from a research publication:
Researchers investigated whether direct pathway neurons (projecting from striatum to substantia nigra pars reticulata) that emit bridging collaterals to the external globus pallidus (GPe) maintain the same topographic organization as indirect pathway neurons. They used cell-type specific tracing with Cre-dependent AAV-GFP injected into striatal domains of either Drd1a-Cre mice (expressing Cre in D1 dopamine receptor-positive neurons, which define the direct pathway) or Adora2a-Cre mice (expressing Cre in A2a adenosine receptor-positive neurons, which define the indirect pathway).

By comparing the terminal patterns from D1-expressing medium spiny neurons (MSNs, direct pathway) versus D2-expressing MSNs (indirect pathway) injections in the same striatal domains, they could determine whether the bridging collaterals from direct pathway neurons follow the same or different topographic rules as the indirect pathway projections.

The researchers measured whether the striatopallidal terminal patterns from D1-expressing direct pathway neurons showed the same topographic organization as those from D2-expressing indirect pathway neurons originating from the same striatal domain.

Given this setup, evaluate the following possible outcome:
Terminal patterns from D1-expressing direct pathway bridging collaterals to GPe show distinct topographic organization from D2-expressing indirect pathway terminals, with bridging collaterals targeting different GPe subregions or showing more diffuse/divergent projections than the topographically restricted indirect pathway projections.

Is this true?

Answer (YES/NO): NO